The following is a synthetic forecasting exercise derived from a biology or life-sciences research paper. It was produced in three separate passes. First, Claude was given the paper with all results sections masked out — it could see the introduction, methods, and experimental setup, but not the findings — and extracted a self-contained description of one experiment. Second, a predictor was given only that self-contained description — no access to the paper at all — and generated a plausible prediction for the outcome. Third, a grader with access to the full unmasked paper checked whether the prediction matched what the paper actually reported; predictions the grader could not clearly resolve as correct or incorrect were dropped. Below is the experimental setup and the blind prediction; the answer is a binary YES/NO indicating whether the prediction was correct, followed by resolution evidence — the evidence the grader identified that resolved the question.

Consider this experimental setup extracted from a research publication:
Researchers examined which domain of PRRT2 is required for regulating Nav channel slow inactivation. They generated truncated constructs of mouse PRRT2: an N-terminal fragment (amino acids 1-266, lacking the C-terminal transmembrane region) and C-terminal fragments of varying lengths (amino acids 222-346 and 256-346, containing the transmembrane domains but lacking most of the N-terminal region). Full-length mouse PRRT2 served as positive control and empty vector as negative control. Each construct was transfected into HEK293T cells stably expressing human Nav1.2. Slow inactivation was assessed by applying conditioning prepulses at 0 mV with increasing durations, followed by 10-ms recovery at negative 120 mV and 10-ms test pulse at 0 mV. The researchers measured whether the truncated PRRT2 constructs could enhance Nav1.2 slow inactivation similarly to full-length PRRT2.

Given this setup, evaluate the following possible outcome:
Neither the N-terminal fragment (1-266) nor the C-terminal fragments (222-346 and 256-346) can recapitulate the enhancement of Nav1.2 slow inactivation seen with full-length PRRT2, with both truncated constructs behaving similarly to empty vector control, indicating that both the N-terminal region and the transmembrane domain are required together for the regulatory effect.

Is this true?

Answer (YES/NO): NO